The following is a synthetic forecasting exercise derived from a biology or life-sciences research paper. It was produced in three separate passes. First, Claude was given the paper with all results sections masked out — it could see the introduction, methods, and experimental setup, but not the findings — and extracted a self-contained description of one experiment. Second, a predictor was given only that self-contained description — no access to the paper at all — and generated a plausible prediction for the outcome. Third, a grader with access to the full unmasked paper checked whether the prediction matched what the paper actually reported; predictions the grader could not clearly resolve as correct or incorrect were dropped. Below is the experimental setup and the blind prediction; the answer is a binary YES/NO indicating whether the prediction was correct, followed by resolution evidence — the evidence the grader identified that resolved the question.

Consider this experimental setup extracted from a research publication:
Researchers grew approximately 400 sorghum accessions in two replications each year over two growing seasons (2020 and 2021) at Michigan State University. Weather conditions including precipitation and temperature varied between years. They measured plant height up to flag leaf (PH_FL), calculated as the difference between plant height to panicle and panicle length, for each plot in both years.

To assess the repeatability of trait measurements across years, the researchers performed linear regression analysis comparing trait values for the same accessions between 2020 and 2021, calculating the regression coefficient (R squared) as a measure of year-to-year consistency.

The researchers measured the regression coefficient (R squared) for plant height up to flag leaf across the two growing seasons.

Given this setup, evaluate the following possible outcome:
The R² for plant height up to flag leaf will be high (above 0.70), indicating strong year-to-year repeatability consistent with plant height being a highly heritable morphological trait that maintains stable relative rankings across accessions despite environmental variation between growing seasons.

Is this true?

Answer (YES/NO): YES